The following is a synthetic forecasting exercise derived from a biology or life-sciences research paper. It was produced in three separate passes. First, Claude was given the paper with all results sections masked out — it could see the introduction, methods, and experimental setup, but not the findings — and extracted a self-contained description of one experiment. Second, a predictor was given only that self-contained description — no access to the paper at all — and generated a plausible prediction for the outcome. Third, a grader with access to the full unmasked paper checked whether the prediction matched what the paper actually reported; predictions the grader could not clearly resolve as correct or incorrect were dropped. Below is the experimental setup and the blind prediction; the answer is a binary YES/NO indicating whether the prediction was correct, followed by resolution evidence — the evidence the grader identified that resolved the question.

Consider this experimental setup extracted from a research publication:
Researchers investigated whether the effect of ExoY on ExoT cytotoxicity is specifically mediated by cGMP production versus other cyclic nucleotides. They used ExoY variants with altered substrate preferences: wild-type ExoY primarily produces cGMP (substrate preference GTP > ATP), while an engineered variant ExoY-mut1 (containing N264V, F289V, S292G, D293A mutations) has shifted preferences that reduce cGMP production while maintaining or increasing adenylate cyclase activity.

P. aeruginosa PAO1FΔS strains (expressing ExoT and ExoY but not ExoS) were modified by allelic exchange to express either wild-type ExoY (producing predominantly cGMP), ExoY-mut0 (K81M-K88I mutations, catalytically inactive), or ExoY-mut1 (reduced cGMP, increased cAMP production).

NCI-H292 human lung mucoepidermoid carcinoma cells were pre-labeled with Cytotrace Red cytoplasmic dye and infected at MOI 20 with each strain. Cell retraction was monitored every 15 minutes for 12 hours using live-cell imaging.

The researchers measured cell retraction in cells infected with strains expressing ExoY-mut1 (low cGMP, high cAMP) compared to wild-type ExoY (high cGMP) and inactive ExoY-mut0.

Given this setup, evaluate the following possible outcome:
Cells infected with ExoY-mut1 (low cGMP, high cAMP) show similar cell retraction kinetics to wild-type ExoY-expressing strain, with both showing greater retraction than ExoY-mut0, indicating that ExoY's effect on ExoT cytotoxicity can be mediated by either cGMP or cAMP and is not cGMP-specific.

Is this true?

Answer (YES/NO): NO